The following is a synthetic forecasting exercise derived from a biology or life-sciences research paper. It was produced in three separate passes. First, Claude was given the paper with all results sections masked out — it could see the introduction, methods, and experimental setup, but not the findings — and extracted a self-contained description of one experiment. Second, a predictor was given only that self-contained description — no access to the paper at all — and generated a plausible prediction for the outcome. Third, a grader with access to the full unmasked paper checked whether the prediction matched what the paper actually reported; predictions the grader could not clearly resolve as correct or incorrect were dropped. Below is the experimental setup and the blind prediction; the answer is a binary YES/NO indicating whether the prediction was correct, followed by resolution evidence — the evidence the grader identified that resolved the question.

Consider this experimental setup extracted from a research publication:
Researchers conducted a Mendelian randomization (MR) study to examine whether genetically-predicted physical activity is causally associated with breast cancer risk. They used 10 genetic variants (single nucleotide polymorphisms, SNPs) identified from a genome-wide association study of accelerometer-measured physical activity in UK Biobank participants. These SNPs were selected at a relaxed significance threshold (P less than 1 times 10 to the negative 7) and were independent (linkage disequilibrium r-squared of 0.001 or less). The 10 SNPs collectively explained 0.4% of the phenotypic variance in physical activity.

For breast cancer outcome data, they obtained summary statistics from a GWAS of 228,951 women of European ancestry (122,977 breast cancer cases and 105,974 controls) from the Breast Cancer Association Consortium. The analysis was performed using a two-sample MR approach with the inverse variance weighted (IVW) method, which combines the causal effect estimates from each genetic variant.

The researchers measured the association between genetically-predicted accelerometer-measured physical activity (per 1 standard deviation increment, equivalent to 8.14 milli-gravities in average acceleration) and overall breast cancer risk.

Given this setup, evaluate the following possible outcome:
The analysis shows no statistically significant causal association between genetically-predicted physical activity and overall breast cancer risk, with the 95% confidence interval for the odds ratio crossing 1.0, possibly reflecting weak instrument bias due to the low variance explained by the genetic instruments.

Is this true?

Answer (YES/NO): NO